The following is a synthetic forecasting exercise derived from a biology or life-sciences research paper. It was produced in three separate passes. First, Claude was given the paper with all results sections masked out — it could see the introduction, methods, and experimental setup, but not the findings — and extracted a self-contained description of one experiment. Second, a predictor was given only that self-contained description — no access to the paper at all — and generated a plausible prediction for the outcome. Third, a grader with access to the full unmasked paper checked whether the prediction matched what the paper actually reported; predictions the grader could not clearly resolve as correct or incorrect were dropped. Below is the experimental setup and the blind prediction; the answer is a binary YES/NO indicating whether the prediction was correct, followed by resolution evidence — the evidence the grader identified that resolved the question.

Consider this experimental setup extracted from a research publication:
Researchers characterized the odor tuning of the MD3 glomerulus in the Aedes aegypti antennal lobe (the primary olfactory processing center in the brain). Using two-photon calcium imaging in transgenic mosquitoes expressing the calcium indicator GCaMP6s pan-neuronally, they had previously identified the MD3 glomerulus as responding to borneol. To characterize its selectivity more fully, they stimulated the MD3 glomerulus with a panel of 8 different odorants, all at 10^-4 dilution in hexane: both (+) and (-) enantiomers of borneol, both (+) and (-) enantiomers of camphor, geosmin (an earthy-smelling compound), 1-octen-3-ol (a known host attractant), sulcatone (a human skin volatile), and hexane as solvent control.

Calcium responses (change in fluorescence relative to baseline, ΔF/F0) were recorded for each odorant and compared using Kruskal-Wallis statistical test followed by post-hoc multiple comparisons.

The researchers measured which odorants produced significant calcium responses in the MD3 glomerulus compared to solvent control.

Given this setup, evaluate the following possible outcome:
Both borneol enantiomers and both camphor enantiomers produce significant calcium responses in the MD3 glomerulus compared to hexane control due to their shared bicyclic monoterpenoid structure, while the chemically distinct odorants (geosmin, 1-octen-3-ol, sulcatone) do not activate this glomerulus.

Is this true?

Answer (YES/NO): NO